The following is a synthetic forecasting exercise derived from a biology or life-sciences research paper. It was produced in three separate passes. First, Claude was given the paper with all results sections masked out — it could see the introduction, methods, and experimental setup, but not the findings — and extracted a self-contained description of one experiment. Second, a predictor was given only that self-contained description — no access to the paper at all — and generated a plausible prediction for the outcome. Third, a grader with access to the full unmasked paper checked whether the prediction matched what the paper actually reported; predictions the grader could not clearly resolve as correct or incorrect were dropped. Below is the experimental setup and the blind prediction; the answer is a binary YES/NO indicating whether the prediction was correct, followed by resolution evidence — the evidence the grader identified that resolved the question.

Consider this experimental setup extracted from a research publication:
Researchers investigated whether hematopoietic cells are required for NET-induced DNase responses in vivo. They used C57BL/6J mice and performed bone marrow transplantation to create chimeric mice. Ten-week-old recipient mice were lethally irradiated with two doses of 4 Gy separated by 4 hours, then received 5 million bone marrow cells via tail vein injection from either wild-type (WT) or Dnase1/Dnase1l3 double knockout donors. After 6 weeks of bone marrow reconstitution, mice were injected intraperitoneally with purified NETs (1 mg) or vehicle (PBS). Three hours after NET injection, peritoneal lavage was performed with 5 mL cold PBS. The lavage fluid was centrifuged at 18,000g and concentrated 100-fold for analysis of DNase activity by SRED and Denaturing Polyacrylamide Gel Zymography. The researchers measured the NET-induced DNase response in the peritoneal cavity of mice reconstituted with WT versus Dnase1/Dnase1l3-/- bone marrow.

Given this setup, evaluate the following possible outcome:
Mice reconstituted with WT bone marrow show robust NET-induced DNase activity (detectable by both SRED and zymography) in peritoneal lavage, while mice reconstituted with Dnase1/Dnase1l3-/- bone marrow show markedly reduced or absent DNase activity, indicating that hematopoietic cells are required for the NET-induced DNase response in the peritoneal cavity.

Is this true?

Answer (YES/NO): YES